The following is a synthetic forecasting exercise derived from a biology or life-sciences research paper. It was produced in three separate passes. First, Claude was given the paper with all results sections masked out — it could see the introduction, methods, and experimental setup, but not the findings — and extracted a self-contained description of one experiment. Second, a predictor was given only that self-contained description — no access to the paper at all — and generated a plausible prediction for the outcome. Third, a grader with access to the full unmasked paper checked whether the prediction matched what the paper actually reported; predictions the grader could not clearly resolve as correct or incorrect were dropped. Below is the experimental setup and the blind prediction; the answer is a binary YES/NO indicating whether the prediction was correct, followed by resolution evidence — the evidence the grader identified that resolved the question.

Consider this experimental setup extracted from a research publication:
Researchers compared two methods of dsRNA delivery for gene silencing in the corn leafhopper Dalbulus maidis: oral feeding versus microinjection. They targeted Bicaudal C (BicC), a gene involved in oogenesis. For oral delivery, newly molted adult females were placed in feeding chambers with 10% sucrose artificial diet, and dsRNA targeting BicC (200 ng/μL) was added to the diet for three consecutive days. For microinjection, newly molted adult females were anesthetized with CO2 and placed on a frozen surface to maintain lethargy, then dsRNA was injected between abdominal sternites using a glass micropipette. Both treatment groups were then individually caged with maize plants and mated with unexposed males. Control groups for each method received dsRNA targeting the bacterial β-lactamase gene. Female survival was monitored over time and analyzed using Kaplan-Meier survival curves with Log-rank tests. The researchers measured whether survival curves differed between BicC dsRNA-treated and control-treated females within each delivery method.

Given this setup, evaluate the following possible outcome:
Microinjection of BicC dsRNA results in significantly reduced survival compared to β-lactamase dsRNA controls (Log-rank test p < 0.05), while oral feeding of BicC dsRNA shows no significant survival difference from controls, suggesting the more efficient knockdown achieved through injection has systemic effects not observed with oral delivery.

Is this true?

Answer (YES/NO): NO